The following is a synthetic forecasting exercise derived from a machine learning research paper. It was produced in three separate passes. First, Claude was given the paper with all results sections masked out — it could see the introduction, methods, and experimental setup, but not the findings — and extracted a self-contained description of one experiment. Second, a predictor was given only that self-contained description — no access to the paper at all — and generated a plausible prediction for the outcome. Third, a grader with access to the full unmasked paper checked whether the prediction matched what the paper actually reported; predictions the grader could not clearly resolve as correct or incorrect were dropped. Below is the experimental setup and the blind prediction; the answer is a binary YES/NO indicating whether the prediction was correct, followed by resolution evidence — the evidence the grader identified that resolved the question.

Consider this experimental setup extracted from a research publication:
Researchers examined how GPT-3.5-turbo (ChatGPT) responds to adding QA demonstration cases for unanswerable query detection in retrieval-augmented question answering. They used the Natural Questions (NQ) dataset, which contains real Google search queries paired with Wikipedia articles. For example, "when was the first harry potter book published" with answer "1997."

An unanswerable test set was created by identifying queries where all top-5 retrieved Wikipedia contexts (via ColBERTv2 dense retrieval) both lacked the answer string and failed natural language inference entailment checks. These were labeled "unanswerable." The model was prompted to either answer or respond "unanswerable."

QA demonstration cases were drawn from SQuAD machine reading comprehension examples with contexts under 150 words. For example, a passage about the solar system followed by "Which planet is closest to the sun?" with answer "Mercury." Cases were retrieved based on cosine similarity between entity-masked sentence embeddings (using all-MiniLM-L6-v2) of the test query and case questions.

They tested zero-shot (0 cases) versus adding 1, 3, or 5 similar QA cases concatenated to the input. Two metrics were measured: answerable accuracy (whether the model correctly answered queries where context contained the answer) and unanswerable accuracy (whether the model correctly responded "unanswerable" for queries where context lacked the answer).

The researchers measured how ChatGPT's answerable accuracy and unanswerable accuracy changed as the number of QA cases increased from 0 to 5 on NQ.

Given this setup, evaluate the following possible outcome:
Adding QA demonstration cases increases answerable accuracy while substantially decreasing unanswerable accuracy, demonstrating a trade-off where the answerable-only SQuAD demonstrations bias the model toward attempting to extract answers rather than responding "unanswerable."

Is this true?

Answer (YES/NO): NO